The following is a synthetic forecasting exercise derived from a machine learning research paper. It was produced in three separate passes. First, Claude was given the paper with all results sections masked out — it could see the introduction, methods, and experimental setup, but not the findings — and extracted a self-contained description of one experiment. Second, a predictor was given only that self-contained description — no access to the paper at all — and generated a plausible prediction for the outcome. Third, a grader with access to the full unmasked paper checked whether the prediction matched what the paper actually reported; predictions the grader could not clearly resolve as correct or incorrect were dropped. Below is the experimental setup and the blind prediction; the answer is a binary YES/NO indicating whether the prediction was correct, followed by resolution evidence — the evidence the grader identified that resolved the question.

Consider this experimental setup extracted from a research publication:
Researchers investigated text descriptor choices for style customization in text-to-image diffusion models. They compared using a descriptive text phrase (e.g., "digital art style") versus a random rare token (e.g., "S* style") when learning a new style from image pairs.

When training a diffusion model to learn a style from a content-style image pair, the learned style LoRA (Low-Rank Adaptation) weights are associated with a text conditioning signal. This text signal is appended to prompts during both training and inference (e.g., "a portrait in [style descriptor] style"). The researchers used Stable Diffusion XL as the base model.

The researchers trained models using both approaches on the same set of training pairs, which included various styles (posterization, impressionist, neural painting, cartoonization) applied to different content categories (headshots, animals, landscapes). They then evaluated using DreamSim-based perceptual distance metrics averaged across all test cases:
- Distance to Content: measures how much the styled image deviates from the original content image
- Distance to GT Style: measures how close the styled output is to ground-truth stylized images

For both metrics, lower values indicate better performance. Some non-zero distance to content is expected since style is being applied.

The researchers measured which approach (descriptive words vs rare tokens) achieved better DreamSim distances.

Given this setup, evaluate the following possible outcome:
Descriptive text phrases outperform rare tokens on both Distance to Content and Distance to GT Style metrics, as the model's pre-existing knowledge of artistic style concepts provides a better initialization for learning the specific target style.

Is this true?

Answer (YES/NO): YES